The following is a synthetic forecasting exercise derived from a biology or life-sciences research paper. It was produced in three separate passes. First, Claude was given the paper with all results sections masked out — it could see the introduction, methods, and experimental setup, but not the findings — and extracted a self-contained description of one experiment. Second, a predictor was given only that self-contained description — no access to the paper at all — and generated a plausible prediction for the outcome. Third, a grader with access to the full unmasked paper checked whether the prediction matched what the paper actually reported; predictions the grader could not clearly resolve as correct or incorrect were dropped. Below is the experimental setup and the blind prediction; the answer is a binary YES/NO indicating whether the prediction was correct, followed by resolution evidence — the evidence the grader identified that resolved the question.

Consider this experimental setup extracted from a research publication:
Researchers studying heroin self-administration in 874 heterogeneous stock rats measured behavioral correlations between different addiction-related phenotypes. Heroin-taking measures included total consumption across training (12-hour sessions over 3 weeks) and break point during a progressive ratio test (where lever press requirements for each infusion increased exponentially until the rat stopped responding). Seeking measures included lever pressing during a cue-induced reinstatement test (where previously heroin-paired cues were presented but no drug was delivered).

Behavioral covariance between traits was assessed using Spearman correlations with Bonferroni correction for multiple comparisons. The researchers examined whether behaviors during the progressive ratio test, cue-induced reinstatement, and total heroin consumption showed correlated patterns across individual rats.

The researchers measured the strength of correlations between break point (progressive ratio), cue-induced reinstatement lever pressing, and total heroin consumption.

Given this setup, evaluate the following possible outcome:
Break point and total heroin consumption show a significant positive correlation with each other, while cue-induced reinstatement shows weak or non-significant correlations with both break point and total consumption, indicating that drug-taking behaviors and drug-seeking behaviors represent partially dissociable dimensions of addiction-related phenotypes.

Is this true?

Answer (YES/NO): NO